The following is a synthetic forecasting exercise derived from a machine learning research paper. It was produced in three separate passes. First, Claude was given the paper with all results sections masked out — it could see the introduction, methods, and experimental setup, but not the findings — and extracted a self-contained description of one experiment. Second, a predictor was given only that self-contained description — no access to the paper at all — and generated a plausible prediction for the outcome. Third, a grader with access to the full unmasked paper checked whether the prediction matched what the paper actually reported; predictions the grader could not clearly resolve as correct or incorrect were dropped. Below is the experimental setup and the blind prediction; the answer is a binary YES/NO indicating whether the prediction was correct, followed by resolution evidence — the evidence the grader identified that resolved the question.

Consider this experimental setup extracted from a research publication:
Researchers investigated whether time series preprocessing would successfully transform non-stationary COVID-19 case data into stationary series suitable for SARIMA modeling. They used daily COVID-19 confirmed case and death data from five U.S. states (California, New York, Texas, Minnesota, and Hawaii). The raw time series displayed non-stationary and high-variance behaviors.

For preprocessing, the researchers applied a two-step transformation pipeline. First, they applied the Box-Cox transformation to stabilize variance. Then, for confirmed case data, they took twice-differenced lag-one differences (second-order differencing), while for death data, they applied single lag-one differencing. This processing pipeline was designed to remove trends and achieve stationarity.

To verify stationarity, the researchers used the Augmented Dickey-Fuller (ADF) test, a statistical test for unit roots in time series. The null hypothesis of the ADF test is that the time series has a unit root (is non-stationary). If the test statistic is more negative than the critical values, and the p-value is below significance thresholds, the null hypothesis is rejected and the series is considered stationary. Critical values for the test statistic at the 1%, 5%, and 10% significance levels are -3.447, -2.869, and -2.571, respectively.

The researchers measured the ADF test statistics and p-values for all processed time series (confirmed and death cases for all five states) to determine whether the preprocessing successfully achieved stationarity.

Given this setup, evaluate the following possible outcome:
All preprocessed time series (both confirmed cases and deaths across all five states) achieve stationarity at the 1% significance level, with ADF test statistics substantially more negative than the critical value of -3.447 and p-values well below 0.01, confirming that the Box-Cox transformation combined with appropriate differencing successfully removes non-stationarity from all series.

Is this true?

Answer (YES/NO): YES